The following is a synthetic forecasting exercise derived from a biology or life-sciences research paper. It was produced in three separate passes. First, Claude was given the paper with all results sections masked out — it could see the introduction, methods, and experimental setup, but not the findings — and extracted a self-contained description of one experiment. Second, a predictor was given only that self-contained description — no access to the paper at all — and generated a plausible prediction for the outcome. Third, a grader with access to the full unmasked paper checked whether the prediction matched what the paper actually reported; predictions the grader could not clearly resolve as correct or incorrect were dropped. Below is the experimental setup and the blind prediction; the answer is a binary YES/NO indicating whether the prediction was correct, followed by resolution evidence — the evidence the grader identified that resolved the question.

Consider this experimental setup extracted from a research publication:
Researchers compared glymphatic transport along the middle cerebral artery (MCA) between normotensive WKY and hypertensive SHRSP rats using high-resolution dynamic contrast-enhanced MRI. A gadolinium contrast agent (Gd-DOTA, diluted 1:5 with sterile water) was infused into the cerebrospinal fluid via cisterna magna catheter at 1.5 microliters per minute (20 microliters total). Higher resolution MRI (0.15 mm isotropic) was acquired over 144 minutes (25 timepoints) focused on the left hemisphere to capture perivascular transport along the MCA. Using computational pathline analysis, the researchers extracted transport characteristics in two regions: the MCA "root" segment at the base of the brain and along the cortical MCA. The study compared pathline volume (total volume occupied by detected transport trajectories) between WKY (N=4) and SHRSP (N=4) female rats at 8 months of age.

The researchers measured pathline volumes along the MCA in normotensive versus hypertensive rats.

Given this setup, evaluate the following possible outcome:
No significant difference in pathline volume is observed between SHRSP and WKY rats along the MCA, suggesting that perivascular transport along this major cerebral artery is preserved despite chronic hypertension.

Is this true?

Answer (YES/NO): NO